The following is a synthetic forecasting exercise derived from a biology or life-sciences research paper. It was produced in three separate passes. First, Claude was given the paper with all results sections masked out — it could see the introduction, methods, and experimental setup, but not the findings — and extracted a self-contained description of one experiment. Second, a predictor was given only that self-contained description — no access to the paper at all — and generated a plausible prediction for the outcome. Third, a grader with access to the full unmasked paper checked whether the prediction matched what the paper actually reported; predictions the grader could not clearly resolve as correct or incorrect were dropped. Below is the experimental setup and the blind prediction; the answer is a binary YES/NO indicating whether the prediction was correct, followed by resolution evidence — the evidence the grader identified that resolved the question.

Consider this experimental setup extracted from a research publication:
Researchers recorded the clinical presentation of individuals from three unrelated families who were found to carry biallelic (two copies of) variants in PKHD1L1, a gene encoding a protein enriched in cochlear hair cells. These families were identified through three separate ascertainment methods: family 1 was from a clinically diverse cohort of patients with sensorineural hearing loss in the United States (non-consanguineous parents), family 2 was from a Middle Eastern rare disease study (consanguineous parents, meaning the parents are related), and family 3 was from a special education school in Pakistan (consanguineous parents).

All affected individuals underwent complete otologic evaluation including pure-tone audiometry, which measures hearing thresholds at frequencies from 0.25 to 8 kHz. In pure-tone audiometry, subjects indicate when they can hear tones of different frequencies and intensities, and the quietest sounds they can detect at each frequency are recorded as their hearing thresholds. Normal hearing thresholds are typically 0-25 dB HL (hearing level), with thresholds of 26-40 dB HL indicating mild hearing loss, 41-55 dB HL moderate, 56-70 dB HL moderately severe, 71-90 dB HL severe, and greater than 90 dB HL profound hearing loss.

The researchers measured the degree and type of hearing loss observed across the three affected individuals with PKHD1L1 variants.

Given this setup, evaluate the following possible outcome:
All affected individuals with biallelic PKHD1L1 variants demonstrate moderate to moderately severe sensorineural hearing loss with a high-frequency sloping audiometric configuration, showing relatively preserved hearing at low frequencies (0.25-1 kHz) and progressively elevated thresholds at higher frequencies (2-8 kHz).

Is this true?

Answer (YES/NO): NO